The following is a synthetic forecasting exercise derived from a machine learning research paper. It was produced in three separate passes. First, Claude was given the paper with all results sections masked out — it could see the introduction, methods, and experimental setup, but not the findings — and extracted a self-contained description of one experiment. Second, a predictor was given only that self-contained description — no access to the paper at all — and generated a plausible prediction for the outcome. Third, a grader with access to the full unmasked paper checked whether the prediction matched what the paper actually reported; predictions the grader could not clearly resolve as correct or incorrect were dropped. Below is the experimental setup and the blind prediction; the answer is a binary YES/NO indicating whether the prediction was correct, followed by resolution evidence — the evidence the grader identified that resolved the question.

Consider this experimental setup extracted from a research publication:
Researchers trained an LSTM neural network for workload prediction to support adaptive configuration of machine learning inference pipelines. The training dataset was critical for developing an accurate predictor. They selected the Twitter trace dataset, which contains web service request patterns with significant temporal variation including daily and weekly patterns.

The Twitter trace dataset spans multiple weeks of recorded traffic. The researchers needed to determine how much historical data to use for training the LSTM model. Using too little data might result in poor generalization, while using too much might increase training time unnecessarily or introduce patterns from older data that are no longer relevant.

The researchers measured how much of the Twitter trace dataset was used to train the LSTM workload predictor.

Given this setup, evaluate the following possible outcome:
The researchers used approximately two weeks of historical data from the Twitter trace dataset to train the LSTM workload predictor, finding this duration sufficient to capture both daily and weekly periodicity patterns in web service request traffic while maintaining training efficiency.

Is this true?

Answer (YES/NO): YES